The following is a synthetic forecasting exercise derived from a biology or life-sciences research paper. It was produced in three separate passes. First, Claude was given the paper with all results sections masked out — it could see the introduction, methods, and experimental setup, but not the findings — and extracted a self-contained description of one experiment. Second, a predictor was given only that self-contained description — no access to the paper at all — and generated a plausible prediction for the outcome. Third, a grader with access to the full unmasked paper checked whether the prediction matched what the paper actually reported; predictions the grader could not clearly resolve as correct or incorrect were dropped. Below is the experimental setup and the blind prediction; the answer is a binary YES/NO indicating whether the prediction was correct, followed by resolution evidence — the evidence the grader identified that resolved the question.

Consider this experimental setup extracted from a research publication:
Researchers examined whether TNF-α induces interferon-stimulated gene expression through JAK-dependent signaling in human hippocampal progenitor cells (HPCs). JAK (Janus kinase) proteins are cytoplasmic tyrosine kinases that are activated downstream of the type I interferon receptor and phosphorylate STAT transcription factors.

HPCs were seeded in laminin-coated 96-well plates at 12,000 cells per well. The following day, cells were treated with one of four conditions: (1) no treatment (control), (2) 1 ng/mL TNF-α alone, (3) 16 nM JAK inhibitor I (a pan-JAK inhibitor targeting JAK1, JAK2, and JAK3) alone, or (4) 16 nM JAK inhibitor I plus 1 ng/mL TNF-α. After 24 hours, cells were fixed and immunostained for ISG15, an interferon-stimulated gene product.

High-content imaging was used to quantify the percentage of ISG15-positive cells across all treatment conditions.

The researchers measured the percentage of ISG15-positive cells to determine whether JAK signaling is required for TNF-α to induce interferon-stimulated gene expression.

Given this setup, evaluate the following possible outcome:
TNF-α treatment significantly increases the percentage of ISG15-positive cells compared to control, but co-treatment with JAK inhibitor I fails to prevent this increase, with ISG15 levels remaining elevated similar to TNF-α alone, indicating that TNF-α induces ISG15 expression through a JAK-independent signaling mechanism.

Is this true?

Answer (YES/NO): NO